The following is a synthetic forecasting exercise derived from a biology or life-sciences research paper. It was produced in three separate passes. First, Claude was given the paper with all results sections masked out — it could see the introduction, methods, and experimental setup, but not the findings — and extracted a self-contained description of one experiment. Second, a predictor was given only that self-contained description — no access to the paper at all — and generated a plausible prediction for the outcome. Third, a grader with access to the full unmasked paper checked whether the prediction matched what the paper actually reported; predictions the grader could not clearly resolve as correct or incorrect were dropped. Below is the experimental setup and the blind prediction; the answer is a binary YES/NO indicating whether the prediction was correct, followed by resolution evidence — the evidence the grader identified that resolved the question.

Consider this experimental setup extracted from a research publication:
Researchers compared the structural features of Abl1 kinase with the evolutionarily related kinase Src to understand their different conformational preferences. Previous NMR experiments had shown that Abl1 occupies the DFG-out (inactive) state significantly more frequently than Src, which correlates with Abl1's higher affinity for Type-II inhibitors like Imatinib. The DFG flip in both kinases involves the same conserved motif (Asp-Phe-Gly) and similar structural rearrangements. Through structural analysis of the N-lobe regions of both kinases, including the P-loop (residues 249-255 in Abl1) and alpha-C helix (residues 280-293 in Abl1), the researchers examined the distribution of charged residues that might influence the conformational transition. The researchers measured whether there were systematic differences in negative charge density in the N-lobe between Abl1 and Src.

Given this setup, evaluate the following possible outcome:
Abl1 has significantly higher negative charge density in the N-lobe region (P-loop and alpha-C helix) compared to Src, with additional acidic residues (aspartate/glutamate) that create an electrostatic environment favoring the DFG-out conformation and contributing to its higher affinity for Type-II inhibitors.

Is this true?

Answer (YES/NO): YES